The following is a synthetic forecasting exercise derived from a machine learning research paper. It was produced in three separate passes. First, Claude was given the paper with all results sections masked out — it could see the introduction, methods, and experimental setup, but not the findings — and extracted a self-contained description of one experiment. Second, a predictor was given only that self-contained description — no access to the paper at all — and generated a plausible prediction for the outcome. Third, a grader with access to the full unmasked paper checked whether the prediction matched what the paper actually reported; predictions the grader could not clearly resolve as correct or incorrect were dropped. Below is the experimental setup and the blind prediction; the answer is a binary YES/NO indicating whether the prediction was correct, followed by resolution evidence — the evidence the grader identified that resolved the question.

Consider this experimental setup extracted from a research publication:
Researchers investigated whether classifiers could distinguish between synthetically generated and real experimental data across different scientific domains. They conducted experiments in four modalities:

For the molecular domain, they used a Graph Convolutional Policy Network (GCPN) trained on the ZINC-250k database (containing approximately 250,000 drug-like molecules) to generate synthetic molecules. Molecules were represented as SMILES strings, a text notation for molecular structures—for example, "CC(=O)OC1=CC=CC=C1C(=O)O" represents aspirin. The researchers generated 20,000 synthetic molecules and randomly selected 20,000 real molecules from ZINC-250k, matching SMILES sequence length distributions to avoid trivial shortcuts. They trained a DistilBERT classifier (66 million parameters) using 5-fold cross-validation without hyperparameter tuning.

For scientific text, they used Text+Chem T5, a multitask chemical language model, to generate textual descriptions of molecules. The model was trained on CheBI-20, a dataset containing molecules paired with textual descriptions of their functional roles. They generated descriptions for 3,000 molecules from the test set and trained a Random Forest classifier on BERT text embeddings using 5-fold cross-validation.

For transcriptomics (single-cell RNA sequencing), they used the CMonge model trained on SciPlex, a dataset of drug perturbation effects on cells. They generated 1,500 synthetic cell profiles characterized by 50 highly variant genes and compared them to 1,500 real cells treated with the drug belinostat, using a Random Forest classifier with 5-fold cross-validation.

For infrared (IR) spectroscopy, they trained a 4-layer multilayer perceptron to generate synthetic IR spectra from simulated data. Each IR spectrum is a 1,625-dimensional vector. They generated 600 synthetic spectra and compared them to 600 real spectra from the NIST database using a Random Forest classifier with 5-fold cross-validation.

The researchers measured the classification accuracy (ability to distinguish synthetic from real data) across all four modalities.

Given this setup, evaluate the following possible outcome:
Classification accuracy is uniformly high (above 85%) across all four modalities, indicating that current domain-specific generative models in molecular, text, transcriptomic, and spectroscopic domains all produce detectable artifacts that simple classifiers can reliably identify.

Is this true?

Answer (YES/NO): NO